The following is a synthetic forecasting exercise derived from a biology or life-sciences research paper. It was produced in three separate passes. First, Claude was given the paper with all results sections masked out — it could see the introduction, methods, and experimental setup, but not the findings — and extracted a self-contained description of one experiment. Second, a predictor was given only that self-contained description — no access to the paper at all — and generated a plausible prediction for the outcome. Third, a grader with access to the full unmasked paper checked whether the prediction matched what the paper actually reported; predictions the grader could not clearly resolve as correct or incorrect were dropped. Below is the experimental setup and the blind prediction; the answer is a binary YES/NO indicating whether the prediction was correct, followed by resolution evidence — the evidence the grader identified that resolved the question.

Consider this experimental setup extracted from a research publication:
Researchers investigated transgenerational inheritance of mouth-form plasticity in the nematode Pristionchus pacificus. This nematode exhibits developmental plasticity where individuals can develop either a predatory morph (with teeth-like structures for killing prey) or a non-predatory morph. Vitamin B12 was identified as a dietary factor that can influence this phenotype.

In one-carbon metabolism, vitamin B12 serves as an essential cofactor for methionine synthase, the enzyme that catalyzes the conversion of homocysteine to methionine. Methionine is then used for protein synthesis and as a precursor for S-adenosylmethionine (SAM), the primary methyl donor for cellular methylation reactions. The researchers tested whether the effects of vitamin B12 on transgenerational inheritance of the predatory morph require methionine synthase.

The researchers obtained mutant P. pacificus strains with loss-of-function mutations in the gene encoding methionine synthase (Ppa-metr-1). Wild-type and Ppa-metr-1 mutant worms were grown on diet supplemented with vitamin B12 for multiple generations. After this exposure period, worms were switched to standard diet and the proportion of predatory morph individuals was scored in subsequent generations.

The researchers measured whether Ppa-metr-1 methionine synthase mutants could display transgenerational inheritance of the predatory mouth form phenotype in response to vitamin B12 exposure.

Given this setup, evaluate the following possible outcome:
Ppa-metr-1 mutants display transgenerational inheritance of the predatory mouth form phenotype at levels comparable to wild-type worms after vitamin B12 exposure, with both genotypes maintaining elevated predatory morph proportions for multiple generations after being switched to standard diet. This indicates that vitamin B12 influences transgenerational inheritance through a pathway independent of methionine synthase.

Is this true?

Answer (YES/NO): NO